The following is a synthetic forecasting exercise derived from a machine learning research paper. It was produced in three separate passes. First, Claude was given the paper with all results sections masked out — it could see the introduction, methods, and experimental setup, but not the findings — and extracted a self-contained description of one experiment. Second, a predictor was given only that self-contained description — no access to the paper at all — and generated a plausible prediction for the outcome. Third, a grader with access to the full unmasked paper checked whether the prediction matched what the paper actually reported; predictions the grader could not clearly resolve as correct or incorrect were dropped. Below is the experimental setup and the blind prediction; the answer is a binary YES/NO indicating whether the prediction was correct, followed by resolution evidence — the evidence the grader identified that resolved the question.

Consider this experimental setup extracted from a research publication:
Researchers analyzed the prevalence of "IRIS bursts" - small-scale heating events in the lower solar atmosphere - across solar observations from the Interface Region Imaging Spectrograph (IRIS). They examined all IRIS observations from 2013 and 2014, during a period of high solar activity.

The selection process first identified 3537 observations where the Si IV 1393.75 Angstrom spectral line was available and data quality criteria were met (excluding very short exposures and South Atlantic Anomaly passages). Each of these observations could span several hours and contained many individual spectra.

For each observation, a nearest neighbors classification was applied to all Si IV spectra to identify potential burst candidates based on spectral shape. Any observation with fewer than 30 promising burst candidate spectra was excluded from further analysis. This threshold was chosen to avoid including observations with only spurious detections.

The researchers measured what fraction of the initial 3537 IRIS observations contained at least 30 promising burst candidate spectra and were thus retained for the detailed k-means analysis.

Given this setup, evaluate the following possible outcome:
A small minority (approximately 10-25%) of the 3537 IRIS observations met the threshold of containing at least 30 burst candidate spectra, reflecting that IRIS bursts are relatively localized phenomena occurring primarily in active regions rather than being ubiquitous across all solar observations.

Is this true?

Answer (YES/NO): NO